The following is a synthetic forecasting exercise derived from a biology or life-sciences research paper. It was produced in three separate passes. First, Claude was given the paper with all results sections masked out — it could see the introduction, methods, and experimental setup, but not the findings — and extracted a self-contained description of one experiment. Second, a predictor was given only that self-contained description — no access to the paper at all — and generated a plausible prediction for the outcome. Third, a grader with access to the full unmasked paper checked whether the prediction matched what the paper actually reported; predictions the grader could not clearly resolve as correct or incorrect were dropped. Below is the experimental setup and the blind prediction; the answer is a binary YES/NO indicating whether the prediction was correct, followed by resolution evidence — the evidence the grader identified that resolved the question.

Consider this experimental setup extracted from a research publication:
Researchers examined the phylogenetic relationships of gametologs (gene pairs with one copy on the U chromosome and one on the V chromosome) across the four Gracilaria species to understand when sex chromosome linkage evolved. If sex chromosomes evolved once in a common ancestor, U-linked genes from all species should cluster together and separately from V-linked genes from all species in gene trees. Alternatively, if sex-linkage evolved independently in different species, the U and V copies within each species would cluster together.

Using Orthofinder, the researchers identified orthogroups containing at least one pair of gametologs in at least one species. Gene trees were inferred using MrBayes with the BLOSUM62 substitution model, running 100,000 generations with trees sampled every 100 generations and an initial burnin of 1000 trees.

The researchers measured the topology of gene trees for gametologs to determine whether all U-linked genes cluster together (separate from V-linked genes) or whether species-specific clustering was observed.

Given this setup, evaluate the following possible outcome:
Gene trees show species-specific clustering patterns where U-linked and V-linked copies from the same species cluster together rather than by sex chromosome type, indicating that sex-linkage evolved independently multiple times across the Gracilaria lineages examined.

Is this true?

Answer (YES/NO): NO